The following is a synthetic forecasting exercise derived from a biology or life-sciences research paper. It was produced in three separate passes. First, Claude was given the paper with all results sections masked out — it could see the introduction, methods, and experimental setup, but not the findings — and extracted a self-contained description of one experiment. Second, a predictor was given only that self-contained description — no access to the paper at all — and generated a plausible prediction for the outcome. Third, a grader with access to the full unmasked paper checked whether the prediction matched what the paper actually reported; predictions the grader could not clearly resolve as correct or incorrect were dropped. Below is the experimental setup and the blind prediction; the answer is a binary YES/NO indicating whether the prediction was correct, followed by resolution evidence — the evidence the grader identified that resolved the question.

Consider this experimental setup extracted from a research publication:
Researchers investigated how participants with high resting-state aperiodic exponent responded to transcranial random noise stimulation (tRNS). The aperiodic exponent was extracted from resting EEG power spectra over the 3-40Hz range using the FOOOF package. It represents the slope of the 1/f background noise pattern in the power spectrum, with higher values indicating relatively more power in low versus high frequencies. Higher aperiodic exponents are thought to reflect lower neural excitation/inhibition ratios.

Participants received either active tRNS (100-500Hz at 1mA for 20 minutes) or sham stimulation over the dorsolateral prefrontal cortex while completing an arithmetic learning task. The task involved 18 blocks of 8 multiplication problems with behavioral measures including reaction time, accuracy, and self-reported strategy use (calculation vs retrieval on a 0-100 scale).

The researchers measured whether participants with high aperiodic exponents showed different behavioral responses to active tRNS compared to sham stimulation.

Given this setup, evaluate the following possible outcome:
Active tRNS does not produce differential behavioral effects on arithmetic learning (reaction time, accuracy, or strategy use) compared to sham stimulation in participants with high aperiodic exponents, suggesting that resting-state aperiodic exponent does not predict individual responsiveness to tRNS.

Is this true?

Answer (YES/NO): NO